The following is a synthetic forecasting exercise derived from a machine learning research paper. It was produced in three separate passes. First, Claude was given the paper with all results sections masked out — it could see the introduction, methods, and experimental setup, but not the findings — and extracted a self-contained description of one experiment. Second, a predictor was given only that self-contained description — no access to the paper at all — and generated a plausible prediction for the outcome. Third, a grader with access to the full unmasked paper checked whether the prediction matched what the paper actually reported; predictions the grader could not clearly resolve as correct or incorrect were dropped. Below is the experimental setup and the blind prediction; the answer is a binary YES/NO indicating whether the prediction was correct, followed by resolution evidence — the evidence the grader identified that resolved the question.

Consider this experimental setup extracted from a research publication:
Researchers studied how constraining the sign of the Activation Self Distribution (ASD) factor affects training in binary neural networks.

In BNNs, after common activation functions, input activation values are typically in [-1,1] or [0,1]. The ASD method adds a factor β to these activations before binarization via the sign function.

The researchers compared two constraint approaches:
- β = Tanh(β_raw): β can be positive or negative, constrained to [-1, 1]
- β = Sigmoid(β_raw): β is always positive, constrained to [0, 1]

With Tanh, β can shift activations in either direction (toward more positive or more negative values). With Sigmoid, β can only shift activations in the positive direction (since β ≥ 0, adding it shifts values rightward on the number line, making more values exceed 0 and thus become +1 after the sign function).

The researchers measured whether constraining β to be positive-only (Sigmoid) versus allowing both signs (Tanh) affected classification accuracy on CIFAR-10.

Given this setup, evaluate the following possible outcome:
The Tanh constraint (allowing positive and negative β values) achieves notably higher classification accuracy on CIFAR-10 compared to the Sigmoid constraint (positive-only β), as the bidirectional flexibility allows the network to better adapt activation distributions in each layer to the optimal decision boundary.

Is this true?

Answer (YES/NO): NO